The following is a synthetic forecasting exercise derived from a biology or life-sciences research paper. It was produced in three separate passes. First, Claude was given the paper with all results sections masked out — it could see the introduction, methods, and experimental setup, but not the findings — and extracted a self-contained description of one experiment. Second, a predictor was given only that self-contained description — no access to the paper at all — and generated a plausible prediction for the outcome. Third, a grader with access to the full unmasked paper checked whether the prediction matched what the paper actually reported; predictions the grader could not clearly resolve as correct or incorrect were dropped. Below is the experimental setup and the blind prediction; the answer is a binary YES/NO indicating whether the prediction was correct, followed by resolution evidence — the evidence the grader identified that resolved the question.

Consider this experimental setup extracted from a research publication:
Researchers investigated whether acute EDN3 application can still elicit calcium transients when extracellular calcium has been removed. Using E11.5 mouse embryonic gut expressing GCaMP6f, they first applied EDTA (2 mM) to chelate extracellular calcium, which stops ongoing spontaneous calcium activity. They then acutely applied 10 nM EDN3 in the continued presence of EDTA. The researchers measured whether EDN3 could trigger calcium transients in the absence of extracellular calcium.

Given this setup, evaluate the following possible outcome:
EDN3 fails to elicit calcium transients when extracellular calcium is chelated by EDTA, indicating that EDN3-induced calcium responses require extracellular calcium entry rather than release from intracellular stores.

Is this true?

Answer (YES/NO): NO